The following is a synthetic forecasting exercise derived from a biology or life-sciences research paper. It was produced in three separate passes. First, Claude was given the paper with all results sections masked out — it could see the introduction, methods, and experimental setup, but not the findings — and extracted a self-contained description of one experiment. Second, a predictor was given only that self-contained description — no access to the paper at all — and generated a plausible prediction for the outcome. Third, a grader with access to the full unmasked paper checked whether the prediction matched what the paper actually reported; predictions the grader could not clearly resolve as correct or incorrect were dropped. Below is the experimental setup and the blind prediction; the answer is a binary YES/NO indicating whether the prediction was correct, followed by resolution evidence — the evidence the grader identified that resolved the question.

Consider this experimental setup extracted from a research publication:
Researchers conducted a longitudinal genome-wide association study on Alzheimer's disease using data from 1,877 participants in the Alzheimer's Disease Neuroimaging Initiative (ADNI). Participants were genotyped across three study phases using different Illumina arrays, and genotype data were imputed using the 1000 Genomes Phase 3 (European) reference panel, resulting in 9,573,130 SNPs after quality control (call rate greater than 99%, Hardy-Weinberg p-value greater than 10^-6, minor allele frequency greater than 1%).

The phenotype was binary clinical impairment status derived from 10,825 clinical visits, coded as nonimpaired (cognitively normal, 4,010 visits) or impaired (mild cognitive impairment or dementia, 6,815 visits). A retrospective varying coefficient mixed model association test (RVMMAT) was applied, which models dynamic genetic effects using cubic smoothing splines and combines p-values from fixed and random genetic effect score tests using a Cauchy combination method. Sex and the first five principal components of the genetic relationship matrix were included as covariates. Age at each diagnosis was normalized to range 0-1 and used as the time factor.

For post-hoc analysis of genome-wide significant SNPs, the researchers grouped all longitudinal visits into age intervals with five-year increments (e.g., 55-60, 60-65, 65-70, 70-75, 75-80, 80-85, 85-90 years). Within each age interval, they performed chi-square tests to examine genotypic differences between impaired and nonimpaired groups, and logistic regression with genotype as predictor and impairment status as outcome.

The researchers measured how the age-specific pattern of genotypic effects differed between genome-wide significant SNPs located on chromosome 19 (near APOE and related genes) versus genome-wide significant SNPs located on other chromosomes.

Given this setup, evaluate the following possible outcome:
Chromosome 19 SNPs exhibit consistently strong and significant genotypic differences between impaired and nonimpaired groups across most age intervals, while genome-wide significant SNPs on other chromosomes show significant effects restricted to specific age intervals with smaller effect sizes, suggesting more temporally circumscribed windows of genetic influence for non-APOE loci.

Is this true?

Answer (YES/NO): NO